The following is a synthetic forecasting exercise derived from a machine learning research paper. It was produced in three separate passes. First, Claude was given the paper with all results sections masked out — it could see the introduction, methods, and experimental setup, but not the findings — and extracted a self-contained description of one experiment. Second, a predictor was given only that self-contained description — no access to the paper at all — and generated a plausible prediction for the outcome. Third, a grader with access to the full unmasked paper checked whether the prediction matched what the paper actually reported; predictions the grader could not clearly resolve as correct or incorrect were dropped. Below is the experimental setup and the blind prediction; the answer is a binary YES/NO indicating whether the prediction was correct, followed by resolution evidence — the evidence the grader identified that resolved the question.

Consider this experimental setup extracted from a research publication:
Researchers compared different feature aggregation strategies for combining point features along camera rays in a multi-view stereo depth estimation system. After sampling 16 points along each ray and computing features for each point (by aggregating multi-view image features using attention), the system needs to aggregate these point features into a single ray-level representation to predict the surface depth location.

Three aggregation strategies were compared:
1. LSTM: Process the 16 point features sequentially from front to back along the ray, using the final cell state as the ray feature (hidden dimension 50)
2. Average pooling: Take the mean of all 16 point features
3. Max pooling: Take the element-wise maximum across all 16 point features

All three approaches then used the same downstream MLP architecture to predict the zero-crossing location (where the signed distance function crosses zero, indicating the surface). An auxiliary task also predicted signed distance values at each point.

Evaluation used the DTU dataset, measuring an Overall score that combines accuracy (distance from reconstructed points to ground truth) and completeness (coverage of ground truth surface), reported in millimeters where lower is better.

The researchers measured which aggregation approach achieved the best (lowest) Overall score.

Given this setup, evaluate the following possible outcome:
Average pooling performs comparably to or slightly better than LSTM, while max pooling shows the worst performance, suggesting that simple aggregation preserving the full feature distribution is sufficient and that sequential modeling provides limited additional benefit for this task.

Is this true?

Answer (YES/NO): NO